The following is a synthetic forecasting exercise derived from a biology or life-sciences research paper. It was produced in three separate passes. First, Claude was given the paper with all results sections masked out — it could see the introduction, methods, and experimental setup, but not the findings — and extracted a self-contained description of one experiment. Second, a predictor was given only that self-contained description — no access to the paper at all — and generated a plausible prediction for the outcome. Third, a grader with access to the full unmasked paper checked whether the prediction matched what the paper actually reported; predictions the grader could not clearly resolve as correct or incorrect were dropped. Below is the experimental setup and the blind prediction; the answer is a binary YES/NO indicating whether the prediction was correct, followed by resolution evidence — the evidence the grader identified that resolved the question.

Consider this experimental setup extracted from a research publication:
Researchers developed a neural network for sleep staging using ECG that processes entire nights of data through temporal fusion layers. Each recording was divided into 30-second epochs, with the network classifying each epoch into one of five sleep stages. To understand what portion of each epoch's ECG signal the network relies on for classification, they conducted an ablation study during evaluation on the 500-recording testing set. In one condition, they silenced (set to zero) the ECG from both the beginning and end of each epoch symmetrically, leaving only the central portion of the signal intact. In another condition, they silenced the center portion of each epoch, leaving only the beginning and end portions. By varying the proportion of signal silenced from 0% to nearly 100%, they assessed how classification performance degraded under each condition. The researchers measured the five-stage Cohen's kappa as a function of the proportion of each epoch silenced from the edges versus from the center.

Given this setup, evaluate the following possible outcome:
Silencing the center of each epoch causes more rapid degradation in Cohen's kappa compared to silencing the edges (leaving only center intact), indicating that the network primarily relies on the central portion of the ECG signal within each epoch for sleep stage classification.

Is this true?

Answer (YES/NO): YES